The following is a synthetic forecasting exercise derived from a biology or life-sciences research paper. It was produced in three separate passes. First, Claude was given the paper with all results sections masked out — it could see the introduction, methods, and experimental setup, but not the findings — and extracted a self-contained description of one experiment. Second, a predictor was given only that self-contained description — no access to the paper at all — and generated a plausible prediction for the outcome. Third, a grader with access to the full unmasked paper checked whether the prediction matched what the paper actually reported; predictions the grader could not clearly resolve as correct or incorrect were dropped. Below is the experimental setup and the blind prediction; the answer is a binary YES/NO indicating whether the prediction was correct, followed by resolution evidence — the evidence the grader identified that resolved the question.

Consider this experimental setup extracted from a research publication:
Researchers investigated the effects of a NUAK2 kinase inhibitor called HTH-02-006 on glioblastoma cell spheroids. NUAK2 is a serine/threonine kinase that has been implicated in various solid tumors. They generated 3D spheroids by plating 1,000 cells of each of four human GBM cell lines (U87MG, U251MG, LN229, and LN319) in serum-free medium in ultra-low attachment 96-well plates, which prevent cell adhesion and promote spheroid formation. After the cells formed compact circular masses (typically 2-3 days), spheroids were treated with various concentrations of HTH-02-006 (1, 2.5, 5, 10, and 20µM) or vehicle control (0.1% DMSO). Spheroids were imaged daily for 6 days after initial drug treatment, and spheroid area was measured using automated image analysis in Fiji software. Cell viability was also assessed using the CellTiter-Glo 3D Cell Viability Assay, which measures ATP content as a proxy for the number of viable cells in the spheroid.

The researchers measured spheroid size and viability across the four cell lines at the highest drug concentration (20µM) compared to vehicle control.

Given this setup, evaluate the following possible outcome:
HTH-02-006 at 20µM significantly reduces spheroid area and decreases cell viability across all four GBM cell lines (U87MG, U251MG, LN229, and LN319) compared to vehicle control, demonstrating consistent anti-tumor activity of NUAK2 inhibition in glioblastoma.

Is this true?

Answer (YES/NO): YES